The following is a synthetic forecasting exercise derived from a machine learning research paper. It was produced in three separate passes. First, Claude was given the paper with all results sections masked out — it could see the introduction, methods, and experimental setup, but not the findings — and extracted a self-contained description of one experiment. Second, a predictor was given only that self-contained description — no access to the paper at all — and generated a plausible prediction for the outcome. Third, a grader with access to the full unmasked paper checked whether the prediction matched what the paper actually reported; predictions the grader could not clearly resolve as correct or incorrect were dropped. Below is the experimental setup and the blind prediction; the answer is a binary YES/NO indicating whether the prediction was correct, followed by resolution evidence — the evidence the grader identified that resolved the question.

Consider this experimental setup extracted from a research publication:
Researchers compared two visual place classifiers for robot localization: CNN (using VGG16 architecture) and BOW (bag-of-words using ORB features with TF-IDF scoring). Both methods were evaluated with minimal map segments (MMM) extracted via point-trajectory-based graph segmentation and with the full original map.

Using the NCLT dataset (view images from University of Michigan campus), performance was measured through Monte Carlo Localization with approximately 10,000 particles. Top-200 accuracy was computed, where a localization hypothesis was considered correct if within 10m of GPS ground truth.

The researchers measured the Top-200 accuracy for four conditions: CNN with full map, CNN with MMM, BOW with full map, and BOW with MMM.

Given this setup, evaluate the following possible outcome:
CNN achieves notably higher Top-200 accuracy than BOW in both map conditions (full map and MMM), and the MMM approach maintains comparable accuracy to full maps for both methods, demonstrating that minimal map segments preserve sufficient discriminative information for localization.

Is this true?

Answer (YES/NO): NO